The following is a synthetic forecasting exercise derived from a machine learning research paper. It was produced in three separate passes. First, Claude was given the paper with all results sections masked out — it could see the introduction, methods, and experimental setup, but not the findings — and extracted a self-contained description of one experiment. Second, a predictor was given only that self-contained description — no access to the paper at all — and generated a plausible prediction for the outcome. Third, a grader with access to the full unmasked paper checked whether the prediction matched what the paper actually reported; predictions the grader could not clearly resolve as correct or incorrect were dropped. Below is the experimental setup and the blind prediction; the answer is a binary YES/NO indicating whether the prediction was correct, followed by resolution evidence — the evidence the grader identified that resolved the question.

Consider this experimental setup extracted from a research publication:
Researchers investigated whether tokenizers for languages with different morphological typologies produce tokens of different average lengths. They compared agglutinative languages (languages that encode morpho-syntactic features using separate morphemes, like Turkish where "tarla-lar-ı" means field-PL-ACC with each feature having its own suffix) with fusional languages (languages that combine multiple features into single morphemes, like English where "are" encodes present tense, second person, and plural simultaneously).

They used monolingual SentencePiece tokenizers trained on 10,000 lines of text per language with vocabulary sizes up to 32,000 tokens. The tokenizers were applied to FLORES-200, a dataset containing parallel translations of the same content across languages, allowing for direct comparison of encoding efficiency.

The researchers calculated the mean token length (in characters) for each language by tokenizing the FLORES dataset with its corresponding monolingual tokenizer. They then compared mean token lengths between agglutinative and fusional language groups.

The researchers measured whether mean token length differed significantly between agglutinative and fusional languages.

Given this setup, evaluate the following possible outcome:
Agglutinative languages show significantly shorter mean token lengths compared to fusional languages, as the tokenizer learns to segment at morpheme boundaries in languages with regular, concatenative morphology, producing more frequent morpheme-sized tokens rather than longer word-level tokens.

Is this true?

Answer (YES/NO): NO